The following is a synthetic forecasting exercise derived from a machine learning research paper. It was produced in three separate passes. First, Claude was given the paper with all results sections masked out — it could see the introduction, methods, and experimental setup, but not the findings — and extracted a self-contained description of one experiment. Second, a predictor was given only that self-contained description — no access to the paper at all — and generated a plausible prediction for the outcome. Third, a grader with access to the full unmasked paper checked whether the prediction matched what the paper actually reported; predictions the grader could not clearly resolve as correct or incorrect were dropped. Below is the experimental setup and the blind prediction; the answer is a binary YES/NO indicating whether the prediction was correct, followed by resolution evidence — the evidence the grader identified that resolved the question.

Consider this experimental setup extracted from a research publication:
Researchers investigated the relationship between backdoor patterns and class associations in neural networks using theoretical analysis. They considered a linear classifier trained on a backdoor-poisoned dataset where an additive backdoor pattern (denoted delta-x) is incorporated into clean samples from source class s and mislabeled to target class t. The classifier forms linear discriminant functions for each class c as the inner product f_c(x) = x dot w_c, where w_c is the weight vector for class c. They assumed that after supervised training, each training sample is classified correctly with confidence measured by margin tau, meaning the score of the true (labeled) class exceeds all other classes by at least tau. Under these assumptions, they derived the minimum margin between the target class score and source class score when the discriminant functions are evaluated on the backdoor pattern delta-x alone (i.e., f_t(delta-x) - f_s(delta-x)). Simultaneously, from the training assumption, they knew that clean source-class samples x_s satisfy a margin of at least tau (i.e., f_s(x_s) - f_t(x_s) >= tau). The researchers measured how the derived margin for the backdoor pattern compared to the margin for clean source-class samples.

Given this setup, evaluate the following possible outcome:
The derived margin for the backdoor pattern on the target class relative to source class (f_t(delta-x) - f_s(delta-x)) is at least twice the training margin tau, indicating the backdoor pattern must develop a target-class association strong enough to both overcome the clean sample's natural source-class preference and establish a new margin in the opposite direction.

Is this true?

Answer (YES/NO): YES